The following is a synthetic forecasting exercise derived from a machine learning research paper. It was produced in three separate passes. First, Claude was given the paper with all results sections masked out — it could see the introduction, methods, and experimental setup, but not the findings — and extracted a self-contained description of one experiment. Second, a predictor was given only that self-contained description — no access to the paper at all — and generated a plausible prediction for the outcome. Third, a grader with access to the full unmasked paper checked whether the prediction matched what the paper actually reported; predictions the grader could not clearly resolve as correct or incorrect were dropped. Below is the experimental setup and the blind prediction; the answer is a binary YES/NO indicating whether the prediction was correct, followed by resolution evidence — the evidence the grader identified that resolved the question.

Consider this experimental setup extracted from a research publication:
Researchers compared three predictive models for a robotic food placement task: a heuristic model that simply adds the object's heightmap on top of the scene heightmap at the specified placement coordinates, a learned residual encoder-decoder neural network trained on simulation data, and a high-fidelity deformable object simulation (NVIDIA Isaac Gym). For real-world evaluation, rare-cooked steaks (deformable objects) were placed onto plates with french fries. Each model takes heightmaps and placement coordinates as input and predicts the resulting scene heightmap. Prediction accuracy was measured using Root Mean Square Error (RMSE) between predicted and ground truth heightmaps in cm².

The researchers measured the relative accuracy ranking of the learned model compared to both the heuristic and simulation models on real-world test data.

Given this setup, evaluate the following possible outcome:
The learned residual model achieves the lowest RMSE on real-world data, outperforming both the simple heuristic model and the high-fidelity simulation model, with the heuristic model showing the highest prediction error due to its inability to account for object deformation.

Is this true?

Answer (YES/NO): NO